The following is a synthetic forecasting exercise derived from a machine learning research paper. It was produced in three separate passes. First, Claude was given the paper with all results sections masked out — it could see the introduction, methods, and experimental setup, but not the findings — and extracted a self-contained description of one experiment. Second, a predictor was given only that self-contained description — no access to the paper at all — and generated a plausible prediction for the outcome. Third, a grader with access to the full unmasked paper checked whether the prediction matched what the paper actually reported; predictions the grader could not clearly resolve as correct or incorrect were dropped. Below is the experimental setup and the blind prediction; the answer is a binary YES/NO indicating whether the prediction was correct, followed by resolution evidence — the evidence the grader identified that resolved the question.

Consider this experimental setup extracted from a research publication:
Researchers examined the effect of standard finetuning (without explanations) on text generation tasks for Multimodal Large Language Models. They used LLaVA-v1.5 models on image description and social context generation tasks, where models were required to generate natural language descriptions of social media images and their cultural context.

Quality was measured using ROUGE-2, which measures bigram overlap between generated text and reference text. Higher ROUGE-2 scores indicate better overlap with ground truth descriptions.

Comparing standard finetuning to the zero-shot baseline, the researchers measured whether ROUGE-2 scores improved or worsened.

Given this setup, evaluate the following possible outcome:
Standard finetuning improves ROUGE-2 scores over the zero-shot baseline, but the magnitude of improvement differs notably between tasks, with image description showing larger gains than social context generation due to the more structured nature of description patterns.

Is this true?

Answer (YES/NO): NO